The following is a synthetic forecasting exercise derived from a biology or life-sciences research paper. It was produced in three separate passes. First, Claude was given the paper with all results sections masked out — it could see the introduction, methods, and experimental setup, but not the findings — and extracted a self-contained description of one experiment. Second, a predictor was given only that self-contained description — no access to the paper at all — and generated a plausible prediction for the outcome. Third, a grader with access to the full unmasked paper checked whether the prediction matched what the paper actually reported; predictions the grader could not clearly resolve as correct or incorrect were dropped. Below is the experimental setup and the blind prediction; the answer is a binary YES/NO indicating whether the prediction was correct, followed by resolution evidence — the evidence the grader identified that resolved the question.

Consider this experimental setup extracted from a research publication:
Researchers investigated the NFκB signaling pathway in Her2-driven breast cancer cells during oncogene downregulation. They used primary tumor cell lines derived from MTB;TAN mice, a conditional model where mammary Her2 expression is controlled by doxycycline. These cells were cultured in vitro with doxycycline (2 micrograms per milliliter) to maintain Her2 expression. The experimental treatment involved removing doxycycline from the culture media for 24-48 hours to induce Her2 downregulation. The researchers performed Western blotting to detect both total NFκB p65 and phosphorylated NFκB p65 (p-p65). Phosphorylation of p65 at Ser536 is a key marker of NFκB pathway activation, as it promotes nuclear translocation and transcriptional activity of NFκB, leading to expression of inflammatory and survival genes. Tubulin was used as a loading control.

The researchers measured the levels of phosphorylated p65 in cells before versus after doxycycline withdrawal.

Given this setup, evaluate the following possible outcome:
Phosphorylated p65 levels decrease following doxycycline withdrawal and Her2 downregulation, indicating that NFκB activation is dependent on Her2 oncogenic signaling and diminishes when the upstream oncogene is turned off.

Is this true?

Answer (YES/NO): NO